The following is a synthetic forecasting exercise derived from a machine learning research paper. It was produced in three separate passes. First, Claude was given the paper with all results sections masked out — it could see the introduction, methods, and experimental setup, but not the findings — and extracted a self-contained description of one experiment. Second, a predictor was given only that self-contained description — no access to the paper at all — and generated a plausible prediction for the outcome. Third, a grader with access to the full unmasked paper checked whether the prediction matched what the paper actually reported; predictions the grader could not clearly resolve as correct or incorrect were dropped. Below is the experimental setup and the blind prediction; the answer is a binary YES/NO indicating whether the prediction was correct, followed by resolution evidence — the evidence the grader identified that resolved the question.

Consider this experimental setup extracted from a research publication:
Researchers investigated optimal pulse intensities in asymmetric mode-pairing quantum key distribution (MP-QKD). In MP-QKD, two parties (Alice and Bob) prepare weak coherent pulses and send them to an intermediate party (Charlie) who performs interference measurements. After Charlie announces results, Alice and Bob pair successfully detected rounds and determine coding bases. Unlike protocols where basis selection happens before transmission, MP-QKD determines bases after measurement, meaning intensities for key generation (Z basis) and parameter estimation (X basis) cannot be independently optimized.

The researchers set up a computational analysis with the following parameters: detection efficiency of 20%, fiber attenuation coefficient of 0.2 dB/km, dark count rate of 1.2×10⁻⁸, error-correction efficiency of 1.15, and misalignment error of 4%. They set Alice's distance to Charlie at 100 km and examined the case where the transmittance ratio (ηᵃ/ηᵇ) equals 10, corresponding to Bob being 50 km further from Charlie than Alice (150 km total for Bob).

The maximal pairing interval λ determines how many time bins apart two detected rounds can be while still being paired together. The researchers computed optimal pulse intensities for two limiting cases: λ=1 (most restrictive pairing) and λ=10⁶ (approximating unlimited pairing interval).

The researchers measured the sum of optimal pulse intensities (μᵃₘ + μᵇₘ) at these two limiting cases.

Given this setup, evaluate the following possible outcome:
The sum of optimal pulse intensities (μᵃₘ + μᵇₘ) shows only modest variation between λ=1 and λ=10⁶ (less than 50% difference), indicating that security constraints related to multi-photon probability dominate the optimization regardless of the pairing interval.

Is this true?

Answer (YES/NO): NO